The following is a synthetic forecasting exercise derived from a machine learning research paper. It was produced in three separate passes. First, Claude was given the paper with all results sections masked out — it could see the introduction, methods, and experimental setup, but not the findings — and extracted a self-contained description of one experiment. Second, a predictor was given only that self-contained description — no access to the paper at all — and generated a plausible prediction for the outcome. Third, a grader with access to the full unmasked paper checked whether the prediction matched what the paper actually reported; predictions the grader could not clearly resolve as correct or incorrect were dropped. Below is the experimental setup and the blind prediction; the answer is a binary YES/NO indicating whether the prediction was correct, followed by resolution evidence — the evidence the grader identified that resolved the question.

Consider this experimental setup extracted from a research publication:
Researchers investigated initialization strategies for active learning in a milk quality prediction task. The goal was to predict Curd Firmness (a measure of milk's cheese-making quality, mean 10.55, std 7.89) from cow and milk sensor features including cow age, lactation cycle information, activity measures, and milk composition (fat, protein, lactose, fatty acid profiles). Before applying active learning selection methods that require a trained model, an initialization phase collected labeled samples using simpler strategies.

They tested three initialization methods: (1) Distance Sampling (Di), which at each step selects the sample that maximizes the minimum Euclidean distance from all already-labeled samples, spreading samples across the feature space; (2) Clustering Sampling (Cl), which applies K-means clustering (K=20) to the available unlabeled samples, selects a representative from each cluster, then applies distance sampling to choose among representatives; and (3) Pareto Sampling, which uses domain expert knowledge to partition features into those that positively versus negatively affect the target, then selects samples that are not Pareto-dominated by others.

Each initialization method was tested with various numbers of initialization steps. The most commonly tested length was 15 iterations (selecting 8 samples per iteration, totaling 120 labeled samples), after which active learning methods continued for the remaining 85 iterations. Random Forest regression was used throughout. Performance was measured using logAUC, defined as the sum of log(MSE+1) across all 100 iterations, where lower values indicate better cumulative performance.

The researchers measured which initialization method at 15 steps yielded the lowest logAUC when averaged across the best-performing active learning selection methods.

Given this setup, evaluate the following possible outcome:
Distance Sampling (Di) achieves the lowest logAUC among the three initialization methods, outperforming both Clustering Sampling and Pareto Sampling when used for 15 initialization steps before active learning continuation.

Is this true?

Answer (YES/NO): YES